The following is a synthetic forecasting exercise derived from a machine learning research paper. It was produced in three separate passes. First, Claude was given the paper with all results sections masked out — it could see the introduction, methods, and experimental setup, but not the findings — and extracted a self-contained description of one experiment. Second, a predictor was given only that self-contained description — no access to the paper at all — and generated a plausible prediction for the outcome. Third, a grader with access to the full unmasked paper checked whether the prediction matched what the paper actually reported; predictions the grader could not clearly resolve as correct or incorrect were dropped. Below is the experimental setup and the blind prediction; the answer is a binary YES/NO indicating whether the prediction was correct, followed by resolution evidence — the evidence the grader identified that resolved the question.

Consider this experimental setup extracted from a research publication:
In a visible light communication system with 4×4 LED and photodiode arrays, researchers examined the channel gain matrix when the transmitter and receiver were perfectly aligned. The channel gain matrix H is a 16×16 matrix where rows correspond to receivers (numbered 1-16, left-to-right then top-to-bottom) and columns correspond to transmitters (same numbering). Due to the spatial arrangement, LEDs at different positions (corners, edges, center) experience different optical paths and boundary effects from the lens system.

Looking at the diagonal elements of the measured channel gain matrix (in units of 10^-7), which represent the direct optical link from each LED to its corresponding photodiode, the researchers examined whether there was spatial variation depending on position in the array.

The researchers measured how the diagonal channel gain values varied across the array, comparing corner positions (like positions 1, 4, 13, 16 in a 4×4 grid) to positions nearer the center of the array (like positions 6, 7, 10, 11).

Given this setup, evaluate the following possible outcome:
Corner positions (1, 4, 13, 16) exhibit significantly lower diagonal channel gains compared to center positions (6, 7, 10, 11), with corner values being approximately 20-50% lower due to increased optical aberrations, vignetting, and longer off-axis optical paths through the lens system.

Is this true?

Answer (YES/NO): NO